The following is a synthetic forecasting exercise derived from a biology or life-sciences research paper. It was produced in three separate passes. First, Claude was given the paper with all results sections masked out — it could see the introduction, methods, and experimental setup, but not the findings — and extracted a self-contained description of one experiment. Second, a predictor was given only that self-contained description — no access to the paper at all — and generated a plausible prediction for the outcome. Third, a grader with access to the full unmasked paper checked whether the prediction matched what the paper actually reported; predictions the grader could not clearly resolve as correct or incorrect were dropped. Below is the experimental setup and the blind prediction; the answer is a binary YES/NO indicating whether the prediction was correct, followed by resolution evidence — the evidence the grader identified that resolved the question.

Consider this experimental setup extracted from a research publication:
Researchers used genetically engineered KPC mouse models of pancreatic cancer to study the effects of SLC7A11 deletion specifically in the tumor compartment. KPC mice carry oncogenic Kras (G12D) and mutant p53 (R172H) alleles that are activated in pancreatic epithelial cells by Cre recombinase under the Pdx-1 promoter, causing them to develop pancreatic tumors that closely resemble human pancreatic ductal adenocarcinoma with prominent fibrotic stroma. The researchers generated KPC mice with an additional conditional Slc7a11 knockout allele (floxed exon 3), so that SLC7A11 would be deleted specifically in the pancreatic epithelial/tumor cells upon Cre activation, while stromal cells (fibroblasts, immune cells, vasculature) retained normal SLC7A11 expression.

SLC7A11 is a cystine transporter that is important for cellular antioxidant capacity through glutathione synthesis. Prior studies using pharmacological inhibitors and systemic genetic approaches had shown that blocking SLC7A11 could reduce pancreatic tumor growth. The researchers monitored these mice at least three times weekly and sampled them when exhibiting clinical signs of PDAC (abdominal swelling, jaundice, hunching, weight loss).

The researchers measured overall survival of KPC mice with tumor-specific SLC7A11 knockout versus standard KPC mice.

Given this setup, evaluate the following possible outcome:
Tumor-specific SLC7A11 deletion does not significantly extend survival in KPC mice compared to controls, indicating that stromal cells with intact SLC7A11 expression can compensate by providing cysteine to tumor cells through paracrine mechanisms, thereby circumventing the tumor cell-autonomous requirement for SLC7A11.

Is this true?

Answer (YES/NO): YES